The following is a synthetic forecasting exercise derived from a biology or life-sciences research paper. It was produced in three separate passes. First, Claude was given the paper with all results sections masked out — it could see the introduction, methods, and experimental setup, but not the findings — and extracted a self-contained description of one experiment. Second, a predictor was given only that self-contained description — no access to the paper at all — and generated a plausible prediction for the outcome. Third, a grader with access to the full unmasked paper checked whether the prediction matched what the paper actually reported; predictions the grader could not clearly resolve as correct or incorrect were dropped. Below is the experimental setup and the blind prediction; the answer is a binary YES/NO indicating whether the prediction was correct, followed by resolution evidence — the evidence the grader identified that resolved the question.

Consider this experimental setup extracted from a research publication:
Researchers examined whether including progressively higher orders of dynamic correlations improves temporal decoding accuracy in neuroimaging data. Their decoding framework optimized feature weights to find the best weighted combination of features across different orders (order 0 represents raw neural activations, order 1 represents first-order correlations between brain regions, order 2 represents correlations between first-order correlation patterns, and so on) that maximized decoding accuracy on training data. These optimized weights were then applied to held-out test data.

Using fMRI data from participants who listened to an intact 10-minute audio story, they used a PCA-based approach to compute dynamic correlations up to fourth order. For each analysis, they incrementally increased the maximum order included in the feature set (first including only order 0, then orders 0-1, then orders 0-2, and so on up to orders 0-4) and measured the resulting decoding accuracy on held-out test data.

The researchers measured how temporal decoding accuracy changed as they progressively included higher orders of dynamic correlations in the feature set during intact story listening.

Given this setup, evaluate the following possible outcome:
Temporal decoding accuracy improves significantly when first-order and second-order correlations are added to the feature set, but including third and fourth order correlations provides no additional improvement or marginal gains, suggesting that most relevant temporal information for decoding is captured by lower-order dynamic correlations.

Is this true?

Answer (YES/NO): NO